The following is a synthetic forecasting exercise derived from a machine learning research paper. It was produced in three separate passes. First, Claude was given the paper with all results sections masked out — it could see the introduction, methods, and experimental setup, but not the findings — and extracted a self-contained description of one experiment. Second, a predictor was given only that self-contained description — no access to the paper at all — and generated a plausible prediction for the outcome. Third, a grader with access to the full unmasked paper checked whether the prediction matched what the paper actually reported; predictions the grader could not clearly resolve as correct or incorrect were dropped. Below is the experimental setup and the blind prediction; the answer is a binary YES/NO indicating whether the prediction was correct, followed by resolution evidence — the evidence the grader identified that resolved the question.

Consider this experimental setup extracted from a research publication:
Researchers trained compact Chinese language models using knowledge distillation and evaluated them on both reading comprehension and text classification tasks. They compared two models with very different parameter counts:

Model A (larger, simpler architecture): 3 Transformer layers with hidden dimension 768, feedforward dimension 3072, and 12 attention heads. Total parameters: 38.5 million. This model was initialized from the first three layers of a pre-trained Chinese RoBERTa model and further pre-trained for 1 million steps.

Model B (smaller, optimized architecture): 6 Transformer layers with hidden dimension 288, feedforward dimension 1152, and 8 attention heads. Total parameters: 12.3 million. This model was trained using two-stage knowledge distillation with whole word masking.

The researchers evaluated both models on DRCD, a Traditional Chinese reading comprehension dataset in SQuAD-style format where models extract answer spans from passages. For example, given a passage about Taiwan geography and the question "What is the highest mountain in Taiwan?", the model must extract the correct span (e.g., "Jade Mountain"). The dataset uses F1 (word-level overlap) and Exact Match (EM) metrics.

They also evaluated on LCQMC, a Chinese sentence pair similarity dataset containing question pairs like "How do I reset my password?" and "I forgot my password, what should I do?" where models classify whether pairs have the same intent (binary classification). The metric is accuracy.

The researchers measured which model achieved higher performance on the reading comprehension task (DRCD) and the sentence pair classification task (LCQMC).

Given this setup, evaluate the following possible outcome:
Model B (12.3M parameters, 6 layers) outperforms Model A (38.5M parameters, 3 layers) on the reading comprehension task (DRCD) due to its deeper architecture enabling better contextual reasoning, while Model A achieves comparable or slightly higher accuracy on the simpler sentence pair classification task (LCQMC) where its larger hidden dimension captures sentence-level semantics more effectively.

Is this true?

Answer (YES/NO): YES